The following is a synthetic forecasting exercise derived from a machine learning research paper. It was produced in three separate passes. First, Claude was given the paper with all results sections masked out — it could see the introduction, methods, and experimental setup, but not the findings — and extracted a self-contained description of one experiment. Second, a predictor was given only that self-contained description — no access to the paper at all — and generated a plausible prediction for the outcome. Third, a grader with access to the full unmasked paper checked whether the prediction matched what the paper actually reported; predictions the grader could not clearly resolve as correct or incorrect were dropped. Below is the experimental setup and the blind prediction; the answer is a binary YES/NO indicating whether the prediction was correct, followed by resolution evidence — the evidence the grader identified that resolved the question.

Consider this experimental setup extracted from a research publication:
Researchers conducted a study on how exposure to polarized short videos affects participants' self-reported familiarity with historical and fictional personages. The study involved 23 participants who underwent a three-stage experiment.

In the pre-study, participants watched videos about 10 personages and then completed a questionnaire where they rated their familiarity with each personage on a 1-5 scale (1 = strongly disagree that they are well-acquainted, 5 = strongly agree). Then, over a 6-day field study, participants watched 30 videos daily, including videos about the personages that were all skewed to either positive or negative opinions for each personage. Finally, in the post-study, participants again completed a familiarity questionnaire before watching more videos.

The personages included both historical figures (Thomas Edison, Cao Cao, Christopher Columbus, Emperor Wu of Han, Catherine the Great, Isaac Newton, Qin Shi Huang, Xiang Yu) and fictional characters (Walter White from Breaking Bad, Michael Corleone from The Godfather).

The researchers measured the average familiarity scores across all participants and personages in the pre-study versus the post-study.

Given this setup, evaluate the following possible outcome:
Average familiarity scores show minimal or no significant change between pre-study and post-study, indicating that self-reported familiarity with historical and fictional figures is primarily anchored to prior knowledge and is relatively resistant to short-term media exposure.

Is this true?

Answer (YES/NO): NO